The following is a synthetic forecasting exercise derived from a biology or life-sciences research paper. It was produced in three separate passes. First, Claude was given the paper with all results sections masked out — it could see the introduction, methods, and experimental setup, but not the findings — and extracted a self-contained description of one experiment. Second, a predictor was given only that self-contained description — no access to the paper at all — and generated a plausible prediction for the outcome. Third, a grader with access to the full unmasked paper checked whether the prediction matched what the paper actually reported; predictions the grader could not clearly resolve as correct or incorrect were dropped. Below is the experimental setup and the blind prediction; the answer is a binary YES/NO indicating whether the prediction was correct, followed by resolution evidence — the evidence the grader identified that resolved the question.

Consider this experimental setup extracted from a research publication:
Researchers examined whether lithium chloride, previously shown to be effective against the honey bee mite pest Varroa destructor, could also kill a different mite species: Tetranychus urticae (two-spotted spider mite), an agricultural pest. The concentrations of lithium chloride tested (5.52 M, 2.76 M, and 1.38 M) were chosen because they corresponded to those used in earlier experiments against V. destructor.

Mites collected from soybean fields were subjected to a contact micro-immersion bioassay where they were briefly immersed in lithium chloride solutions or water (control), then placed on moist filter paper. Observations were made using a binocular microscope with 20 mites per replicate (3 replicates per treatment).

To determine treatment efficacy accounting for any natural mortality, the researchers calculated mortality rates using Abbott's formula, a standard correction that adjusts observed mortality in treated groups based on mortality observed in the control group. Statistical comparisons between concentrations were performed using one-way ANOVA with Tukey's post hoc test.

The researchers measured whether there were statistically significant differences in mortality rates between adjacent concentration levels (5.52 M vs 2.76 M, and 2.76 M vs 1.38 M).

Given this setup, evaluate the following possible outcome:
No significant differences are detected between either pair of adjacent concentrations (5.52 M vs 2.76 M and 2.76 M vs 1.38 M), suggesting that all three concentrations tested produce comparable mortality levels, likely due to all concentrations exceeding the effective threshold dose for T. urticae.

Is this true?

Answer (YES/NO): NO